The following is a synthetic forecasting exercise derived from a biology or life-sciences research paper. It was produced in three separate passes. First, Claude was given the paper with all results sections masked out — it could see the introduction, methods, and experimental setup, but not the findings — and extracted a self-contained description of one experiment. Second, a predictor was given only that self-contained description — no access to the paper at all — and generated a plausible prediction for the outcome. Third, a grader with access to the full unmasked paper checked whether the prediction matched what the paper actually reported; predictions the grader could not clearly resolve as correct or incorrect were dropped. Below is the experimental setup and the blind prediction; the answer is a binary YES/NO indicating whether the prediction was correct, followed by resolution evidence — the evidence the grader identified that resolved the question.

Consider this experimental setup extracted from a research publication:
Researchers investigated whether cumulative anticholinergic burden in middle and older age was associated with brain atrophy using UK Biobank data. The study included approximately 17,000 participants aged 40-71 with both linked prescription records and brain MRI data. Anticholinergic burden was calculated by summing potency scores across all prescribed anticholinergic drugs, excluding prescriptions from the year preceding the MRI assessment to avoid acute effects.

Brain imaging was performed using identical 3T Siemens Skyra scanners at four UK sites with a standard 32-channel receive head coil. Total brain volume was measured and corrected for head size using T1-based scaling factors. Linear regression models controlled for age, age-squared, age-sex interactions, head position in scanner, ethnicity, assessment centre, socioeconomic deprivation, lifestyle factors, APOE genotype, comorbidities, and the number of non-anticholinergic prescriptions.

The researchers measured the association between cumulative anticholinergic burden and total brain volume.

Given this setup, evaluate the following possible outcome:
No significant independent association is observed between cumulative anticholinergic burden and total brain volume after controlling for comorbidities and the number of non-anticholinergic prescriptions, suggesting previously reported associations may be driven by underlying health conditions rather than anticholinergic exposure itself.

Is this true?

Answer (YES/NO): YES